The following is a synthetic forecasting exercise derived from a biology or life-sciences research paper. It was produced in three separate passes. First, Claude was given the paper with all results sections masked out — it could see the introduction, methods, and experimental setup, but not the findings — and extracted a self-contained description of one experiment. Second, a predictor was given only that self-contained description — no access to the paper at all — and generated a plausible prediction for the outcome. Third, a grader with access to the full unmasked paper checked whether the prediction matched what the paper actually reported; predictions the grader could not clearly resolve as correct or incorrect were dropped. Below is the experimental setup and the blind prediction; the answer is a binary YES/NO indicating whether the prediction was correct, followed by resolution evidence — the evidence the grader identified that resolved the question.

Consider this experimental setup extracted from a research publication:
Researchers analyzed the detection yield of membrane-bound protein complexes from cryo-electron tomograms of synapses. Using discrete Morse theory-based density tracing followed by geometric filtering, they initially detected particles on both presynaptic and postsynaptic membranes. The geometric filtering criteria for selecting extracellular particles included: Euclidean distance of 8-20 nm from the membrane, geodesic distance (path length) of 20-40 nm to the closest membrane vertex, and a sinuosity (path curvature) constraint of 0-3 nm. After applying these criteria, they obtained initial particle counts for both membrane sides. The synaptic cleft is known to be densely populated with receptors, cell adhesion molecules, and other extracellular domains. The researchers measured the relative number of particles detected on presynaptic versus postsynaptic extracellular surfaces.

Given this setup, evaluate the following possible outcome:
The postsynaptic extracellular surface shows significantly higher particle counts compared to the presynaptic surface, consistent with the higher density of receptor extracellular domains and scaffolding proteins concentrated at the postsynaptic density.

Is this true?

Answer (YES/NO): YES